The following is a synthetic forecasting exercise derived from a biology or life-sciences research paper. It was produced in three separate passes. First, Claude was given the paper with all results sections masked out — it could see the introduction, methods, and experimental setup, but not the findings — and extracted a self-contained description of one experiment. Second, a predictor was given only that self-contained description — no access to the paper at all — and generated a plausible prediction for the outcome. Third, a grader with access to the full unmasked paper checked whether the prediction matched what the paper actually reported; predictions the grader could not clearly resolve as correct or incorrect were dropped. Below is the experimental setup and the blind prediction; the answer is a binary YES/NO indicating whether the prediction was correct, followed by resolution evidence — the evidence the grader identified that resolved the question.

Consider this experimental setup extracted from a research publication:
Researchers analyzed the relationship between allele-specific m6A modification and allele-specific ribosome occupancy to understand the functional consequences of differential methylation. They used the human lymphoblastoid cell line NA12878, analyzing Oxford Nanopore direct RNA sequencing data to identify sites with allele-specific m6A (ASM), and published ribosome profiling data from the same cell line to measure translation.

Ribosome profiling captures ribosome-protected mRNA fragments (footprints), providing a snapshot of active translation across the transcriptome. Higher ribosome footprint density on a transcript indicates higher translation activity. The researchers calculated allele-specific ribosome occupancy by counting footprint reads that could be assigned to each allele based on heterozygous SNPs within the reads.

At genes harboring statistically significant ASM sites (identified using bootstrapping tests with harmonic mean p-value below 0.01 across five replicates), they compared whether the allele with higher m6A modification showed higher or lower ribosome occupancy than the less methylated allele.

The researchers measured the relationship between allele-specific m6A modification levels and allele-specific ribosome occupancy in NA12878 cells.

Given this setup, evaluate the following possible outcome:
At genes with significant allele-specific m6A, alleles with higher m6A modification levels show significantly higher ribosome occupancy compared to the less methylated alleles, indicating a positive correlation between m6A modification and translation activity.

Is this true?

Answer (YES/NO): NO